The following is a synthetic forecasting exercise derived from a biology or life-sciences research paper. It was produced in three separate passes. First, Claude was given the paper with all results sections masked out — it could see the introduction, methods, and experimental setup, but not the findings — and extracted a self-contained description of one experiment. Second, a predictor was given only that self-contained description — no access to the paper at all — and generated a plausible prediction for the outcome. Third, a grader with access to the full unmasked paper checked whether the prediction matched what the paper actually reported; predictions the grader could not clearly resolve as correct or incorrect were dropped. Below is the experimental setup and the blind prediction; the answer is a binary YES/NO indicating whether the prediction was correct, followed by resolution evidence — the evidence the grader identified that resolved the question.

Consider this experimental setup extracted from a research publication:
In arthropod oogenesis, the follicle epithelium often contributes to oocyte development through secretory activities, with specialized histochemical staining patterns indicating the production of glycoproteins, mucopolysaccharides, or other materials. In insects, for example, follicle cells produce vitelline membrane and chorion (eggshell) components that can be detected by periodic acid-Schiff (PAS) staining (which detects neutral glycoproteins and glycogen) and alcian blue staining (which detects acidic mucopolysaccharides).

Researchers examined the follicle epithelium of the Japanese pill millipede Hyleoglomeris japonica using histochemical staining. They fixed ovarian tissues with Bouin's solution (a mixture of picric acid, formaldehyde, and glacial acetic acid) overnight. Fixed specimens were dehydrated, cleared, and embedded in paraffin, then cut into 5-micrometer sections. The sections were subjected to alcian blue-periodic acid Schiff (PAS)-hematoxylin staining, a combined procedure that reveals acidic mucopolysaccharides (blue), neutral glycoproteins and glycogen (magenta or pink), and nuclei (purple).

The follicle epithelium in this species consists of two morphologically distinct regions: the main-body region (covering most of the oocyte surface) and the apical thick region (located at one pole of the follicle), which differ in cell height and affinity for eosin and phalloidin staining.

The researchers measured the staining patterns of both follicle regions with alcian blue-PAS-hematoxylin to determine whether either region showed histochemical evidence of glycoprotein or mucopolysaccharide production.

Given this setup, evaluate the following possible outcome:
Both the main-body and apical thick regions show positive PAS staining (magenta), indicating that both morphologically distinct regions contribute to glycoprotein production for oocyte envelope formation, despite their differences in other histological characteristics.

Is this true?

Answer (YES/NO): NO